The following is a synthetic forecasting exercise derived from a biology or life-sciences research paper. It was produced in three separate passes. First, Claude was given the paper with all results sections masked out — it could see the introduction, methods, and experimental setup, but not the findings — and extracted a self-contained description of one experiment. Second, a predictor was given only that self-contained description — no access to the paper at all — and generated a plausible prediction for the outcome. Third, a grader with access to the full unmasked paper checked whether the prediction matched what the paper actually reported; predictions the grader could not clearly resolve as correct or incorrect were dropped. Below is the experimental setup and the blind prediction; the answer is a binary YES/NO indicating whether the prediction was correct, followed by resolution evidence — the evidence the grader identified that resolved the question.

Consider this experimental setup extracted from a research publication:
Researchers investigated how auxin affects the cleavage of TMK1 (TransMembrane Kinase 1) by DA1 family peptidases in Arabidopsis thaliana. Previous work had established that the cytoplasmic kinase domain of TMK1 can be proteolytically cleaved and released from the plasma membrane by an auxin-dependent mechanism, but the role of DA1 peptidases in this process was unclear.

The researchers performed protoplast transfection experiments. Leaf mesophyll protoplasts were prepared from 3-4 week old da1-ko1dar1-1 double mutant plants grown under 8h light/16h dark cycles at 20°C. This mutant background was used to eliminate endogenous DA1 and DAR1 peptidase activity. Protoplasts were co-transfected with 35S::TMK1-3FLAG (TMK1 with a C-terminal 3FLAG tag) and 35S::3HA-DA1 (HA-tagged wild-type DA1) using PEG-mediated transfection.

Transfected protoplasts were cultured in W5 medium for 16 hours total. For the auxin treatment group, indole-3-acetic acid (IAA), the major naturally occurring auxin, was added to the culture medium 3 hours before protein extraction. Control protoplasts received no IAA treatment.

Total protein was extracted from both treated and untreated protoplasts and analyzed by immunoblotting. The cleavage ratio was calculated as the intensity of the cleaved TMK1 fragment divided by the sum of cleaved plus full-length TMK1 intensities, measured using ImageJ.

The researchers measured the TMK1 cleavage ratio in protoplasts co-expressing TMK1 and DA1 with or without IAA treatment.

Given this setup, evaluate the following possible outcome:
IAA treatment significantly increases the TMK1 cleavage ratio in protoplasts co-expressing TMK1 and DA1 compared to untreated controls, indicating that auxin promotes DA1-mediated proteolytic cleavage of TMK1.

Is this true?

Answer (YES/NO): YES